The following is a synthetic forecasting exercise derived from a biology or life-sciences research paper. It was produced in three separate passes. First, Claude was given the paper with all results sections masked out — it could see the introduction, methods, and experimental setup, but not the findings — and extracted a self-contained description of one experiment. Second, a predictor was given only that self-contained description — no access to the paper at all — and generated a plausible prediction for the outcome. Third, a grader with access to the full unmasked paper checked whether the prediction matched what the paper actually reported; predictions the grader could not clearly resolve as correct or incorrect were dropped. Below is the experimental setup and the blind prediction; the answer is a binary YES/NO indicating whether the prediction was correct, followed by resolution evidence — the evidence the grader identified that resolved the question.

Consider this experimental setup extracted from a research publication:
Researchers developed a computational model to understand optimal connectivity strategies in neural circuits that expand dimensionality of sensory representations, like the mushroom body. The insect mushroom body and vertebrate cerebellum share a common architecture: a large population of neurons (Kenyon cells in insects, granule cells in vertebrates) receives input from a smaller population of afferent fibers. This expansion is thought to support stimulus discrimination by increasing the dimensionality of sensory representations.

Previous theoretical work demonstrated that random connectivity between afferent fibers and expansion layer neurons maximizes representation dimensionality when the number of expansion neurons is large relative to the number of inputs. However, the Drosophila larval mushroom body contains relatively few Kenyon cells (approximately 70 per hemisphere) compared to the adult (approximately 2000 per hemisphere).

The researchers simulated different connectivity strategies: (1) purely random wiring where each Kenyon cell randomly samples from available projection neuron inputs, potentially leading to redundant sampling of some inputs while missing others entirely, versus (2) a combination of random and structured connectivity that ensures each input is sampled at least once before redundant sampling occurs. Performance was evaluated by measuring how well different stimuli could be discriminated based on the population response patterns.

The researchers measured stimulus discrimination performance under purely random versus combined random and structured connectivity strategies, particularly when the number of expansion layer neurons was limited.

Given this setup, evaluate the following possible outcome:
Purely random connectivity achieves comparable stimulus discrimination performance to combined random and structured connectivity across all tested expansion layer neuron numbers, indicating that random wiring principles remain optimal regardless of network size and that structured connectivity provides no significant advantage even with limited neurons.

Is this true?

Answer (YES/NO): NO